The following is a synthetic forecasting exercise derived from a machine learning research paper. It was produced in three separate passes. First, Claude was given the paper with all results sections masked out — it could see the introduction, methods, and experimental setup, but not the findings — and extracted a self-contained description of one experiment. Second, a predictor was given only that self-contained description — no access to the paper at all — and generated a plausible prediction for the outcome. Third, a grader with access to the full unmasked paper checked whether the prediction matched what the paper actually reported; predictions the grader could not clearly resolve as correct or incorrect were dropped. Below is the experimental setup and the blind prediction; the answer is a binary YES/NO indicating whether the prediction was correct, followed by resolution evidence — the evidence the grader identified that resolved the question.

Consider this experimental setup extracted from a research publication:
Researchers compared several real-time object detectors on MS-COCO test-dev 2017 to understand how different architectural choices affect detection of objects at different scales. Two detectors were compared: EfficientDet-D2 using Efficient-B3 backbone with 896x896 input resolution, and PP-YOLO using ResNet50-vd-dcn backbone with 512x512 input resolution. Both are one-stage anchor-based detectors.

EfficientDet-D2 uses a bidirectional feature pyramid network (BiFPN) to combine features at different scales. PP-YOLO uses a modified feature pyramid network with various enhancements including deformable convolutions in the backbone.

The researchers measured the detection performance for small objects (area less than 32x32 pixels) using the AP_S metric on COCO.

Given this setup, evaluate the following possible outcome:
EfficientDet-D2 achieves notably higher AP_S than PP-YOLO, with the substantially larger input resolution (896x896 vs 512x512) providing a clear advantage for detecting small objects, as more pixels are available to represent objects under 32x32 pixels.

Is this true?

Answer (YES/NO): YES